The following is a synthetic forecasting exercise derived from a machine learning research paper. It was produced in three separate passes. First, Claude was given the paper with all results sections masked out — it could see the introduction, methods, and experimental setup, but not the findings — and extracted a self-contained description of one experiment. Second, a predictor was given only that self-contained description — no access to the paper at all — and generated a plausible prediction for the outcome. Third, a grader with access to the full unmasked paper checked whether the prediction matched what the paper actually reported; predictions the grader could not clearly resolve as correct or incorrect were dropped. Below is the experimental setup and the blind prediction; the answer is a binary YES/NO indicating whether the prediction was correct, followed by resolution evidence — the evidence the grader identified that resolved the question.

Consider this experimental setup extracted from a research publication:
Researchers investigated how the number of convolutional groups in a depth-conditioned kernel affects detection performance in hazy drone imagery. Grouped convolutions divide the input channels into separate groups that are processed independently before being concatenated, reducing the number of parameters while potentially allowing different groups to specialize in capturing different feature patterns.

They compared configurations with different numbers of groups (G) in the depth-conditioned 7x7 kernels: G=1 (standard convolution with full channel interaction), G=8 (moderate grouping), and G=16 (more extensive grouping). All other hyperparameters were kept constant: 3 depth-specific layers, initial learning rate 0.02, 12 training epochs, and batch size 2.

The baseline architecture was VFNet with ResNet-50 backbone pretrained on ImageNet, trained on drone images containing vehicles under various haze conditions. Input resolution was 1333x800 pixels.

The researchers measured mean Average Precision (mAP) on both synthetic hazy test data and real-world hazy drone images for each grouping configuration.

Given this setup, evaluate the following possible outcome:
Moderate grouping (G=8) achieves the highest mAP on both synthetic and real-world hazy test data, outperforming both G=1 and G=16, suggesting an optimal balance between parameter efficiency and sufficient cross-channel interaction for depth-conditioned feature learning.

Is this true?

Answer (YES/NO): NO